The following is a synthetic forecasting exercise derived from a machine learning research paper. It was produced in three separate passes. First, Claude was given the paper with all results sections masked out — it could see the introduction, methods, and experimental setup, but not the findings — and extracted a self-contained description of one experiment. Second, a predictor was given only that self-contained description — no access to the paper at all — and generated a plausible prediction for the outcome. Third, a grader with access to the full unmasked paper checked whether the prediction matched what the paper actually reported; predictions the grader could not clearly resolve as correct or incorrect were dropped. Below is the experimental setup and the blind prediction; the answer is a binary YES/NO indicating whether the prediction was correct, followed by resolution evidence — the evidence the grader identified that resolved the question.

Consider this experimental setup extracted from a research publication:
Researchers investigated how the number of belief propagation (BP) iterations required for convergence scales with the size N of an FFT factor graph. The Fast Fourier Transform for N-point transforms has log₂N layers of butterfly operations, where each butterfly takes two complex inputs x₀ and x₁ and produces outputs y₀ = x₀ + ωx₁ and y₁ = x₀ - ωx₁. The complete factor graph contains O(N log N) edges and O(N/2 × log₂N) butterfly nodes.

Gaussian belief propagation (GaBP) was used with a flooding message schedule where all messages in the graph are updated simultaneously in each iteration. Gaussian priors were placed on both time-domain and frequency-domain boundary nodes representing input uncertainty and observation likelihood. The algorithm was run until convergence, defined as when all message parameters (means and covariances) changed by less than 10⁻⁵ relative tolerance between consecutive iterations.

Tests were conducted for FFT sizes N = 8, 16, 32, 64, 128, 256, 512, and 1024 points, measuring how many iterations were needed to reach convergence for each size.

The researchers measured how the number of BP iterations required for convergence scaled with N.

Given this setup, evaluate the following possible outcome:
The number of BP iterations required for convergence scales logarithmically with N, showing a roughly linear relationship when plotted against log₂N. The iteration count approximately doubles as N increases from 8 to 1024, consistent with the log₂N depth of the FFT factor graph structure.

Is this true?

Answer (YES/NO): NO